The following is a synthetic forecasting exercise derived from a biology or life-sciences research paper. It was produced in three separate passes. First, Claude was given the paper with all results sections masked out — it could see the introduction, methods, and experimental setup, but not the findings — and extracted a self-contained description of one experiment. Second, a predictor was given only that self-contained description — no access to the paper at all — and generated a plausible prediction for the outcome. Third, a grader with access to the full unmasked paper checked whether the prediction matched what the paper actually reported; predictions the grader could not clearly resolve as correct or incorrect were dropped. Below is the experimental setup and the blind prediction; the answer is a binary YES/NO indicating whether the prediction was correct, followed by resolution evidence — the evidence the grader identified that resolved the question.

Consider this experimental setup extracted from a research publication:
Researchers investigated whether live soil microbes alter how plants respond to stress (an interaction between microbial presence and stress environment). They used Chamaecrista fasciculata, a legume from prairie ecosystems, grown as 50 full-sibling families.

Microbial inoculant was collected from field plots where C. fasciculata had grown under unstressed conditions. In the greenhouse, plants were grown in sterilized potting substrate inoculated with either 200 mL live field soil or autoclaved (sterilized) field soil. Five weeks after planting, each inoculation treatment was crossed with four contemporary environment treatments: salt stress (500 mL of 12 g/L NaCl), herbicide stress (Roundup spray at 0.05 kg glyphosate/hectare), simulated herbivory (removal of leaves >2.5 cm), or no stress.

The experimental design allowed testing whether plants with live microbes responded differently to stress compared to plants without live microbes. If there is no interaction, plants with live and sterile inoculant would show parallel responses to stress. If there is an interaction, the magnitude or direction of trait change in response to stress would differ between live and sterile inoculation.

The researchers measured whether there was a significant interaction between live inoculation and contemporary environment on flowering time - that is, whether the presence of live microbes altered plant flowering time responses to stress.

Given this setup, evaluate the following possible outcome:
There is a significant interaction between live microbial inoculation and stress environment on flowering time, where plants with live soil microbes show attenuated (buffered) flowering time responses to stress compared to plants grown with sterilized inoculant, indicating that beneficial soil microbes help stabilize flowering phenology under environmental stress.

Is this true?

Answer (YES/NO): NO